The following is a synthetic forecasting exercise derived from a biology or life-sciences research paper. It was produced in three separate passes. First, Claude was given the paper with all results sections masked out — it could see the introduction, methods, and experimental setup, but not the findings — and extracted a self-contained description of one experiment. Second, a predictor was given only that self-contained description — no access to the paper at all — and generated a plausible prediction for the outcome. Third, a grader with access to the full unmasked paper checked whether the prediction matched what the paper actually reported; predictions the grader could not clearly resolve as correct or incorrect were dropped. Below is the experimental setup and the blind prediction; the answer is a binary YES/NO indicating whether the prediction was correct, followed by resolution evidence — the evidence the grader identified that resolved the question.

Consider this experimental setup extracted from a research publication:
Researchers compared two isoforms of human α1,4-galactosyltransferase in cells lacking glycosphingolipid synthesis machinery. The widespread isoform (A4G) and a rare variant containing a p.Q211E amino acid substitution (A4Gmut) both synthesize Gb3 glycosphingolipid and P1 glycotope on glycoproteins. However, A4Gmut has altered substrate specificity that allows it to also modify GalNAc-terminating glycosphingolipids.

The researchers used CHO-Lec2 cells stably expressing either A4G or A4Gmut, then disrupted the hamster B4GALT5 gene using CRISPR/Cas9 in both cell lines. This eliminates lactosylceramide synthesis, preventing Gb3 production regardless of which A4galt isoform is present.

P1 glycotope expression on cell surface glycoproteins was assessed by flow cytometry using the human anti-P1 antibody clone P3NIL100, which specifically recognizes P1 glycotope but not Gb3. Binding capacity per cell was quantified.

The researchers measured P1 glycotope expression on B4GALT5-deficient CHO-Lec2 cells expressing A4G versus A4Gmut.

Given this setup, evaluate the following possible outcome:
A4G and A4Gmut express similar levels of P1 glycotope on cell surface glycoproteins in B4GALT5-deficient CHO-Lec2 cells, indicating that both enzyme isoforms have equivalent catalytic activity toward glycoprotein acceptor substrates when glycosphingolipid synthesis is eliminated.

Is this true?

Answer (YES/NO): NO